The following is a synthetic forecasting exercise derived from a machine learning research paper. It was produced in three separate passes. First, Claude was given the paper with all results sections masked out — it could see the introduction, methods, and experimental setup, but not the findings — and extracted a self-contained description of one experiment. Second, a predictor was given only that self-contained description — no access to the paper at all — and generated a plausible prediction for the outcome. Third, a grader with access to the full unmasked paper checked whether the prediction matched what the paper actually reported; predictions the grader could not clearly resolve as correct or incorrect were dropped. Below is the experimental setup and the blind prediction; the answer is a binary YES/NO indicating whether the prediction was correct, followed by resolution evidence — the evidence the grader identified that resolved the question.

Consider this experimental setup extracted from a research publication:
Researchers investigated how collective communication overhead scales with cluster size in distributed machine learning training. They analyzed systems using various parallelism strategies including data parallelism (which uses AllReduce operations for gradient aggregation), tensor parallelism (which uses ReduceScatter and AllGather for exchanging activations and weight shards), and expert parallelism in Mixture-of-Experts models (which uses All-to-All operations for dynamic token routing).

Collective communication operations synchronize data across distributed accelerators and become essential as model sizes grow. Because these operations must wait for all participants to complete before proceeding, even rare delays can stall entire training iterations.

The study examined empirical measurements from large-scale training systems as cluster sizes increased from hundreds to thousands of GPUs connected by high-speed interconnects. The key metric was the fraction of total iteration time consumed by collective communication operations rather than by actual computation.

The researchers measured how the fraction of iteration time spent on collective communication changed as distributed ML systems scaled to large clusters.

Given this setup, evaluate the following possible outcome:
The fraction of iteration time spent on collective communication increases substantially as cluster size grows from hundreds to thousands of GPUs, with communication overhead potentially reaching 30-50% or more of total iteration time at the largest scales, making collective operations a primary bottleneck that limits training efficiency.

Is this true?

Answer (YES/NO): YES